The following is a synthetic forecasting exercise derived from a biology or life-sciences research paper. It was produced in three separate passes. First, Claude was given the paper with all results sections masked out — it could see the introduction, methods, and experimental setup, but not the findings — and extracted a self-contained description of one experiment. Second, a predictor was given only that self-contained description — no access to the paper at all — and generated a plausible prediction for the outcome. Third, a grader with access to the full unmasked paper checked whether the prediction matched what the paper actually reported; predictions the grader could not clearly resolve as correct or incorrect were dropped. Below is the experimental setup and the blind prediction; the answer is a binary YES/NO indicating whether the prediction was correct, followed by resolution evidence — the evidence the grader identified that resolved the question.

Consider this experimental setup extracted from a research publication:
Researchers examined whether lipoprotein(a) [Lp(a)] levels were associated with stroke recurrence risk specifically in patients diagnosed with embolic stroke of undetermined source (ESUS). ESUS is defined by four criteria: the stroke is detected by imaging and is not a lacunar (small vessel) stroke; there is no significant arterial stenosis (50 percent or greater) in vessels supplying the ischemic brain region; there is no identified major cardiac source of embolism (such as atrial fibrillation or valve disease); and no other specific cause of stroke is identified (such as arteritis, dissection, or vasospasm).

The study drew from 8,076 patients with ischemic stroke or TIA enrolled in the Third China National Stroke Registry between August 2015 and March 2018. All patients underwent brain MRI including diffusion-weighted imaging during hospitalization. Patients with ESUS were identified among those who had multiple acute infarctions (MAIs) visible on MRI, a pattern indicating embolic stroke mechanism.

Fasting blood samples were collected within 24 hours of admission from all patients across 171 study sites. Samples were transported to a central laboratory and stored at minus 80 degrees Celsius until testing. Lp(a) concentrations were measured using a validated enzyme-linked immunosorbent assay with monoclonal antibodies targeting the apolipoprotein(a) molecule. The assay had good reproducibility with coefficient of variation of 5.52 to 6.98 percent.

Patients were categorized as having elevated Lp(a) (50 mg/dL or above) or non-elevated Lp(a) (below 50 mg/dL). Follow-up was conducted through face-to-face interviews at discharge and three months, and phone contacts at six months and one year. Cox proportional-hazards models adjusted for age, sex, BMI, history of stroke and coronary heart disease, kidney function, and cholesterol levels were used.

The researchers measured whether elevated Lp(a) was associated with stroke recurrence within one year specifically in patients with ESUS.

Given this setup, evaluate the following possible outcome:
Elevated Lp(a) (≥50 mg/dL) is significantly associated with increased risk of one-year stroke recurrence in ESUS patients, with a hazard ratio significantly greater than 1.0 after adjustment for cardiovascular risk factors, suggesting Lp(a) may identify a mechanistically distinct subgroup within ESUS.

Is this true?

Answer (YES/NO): YES